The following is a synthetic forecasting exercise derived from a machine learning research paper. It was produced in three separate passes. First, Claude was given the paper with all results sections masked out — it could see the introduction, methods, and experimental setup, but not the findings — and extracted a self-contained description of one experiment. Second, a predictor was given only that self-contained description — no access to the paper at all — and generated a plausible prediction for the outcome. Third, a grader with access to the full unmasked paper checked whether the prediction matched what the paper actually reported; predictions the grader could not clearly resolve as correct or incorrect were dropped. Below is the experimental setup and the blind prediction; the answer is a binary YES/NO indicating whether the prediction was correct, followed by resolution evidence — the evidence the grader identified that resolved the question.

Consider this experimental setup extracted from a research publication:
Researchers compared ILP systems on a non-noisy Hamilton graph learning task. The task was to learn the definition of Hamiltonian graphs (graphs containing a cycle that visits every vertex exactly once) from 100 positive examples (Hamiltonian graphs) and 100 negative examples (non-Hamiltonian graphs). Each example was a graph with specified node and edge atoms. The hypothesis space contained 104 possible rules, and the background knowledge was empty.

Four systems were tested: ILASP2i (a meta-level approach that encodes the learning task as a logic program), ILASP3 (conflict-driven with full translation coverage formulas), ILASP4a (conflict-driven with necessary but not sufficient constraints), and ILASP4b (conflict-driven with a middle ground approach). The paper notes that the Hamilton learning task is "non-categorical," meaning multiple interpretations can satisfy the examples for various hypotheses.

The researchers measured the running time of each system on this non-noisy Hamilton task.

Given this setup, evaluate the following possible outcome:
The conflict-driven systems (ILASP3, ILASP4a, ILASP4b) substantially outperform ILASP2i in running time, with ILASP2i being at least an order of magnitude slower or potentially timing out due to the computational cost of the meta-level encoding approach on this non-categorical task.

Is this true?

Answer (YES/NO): NO